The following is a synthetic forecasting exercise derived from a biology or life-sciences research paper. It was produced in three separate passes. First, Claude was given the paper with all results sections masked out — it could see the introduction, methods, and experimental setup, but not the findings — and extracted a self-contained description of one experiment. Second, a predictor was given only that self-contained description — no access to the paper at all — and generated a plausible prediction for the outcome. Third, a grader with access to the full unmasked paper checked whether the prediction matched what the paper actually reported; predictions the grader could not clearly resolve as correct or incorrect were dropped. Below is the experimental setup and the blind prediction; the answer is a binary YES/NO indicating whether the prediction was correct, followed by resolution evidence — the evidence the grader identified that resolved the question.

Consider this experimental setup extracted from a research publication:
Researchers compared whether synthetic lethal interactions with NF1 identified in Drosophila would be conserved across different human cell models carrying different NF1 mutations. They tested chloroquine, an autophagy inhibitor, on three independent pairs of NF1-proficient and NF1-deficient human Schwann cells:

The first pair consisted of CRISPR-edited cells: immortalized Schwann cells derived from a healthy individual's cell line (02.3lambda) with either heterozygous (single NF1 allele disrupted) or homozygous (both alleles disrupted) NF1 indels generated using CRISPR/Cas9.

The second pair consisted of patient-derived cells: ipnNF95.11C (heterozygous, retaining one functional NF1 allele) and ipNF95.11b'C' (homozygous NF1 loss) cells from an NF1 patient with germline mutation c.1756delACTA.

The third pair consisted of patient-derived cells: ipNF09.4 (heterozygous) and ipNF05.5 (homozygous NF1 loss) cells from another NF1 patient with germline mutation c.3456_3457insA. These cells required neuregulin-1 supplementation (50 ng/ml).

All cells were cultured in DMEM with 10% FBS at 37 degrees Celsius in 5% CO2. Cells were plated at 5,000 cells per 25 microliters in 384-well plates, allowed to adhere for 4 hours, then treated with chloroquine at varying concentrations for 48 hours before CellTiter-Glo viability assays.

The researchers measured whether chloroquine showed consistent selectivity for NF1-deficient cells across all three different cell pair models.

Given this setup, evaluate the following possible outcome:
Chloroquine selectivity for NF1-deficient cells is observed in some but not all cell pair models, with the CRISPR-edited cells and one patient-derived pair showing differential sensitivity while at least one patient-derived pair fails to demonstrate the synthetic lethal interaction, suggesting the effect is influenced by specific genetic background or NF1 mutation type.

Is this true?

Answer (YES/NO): NO